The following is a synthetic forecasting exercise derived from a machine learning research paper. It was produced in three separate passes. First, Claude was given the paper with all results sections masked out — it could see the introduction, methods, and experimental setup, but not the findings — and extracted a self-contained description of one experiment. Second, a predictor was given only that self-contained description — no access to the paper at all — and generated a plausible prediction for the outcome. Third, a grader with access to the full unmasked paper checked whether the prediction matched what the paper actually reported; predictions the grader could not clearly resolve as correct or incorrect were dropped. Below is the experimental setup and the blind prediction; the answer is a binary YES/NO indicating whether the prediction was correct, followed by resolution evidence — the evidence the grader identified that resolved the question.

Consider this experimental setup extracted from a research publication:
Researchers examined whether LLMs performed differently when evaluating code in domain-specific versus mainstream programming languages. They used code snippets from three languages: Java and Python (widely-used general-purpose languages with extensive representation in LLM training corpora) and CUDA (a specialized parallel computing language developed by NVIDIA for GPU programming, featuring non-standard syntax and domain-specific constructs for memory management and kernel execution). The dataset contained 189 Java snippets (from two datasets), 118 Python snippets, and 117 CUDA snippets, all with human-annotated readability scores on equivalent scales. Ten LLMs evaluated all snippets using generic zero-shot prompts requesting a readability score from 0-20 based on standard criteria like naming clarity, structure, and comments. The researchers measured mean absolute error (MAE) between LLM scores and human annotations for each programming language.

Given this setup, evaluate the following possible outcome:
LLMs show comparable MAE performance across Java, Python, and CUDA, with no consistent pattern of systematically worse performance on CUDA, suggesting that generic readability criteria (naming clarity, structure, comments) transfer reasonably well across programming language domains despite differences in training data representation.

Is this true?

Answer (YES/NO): NO